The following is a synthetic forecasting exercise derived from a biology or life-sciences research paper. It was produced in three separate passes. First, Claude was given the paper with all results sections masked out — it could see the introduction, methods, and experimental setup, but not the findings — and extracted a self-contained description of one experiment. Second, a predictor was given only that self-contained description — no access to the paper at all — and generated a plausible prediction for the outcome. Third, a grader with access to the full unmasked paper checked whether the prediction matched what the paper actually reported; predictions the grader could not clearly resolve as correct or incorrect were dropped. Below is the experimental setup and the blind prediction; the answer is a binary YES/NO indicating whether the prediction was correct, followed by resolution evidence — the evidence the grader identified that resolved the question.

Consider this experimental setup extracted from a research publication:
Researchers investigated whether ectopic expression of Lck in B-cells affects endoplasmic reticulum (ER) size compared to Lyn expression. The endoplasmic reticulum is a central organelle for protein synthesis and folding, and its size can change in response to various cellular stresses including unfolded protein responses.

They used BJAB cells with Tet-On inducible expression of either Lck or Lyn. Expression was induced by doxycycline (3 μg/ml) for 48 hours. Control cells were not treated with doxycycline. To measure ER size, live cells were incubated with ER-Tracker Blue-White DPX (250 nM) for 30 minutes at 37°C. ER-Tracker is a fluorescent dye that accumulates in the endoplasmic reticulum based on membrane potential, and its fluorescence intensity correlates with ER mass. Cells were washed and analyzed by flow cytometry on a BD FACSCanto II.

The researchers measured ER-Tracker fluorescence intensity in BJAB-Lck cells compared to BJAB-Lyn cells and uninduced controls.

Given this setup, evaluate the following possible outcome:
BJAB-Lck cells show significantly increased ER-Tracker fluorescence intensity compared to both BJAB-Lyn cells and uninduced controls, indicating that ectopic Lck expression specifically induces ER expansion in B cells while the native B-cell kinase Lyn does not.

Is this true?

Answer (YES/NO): NO